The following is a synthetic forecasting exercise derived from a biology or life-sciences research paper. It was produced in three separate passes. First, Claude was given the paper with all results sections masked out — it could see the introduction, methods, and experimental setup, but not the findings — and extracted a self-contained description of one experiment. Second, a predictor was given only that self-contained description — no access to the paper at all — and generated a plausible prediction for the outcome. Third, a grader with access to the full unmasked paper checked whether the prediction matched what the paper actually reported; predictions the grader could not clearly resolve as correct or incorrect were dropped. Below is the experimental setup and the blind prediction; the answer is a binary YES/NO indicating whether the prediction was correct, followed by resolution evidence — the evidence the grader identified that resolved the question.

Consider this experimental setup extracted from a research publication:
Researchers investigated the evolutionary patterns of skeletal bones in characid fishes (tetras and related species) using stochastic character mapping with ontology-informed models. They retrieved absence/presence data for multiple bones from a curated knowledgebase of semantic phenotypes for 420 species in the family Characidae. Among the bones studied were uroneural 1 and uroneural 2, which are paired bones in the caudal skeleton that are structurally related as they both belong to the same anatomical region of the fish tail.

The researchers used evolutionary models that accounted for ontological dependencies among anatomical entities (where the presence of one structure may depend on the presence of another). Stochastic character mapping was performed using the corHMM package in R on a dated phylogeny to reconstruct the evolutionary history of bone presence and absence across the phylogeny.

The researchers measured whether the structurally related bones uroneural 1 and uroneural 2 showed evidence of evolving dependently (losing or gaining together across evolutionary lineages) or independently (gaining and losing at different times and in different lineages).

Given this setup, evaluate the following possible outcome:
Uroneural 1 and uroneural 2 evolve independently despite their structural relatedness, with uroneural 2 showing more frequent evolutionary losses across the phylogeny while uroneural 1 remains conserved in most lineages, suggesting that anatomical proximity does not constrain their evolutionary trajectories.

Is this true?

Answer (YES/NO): YES